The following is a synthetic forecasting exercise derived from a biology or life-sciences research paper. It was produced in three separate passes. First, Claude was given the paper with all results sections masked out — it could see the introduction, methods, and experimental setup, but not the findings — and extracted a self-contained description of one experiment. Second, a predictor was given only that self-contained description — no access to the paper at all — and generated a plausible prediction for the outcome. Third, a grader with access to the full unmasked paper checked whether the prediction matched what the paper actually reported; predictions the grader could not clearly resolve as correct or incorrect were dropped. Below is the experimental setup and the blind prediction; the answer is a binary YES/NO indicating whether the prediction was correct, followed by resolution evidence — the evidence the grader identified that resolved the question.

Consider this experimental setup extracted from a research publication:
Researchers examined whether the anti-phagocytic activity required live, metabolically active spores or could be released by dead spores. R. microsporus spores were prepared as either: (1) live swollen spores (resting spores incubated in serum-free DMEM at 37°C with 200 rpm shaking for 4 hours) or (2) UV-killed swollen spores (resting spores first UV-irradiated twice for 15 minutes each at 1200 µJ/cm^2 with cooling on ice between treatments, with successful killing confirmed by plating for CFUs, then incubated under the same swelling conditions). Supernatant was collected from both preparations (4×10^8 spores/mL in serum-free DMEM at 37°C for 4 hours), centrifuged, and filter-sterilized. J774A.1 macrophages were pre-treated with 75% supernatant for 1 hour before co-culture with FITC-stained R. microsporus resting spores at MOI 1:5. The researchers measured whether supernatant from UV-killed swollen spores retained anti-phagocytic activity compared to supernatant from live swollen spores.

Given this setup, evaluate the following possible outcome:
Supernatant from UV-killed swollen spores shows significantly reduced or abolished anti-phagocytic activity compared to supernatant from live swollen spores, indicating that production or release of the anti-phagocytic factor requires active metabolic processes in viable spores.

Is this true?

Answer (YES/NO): YES